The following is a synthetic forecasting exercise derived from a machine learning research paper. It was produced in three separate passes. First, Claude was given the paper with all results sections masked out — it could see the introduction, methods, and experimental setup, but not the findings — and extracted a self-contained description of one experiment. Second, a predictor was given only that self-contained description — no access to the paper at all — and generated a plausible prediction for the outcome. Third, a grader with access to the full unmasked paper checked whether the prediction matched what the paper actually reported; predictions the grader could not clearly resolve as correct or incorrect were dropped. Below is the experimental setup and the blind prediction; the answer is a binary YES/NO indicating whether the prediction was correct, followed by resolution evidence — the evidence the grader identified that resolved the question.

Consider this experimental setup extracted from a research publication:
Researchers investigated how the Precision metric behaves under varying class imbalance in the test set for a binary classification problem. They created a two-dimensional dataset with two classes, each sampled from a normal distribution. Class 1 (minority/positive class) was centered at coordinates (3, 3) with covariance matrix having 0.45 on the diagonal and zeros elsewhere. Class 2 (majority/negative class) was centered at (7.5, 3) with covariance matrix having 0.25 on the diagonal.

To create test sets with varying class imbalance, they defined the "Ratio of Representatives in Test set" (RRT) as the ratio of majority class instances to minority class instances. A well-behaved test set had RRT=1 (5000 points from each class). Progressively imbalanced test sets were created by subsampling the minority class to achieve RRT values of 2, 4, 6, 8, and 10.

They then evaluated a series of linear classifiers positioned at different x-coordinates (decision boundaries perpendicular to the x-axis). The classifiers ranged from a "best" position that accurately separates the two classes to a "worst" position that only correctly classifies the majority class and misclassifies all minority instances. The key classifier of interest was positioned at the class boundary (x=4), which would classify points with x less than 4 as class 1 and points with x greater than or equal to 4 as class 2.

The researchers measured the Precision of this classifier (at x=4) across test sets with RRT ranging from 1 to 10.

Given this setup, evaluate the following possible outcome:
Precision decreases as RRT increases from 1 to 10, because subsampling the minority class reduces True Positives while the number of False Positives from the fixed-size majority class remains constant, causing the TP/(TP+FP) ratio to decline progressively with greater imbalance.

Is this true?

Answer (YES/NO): YES